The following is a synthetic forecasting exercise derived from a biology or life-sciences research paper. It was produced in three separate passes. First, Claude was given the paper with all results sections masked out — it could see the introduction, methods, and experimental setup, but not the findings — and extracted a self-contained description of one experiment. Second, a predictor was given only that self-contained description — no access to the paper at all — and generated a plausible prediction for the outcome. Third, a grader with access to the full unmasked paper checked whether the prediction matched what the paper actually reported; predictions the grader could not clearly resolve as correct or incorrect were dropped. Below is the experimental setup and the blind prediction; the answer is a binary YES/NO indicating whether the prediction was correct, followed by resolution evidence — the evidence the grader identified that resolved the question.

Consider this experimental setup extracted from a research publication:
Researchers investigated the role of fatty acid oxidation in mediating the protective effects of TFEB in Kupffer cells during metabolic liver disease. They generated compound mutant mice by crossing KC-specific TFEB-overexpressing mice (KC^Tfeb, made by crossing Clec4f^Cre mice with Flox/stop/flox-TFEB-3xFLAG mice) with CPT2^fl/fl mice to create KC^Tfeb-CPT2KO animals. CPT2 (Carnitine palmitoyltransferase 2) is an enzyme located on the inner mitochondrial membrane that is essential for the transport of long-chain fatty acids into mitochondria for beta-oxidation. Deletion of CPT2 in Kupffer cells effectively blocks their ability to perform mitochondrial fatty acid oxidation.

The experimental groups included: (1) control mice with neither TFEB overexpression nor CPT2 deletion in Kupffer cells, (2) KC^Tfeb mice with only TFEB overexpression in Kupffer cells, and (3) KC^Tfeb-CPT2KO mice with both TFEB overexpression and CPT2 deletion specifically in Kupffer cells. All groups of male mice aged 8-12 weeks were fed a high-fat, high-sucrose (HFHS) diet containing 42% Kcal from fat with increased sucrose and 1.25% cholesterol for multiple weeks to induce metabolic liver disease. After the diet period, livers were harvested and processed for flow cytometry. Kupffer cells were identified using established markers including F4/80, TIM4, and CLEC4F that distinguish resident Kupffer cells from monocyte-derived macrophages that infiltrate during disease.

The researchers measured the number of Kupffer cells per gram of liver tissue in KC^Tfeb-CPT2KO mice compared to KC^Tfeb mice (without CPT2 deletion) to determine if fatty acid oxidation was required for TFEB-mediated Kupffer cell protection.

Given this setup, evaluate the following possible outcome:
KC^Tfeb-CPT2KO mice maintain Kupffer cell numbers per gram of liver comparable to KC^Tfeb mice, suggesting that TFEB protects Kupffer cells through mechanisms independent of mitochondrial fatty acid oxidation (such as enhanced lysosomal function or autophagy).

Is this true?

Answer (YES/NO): YES